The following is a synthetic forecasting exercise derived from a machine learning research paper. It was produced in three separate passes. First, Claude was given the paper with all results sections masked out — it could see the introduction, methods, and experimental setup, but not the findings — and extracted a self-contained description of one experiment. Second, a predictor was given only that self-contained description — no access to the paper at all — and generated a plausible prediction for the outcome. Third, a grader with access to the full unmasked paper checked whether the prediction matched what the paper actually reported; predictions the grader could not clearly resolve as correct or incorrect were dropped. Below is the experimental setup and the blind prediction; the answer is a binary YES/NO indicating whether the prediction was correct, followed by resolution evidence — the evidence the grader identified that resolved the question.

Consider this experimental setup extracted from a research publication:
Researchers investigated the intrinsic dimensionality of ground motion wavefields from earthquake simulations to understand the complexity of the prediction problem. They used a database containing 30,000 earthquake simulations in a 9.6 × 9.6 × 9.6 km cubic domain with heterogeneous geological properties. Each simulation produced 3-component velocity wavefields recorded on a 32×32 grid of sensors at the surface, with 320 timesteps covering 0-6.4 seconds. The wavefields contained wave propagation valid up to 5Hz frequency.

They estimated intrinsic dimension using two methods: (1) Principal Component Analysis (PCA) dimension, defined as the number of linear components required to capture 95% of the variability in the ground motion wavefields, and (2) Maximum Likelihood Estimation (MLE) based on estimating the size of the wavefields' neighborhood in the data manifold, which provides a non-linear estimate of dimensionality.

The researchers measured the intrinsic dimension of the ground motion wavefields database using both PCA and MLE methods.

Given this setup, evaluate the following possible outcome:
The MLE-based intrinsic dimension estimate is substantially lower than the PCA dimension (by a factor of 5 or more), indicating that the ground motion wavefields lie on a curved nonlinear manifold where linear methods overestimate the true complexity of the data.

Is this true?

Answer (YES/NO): YES